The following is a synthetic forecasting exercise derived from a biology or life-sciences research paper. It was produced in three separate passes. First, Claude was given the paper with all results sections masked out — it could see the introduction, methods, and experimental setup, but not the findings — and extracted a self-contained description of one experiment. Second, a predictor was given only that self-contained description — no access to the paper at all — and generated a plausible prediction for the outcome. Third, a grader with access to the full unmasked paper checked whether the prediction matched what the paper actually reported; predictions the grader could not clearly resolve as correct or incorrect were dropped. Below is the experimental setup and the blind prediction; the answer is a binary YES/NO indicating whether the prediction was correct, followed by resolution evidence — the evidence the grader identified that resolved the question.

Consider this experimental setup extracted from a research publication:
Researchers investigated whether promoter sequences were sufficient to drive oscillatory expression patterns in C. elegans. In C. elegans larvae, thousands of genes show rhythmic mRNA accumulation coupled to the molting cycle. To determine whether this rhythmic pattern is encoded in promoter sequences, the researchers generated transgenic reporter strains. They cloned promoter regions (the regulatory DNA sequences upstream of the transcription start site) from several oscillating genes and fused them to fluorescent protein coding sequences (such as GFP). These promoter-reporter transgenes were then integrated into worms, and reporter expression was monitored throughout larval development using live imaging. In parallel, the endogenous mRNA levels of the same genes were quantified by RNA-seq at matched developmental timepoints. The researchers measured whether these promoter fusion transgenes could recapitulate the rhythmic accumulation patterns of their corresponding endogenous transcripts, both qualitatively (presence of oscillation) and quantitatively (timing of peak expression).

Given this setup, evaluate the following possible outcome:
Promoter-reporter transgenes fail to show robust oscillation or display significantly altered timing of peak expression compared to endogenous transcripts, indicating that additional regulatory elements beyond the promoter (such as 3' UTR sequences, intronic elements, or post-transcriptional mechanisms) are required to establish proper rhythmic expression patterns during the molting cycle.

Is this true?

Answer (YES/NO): NO